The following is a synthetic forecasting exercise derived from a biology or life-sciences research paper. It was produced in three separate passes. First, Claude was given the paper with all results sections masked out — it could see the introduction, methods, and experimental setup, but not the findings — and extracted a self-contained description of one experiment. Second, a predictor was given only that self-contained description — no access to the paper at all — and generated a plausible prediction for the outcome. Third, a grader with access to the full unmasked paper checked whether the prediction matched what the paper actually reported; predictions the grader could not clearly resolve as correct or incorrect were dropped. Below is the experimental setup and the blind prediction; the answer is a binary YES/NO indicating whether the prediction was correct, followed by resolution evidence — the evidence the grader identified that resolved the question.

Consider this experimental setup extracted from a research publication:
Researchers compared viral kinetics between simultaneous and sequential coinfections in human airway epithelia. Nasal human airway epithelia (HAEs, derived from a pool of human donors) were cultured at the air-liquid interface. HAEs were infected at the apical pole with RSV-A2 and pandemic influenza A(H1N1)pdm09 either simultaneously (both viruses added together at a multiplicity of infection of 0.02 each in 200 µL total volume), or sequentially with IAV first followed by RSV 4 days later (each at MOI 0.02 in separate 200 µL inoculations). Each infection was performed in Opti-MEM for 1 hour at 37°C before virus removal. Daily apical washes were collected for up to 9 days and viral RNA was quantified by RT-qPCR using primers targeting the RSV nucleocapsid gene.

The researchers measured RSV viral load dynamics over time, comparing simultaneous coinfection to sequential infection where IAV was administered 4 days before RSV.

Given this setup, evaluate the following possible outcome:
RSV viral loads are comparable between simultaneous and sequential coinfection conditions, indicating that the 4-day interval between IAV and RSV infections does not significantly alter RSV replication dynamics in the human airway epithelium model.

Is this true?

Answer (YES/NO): NO